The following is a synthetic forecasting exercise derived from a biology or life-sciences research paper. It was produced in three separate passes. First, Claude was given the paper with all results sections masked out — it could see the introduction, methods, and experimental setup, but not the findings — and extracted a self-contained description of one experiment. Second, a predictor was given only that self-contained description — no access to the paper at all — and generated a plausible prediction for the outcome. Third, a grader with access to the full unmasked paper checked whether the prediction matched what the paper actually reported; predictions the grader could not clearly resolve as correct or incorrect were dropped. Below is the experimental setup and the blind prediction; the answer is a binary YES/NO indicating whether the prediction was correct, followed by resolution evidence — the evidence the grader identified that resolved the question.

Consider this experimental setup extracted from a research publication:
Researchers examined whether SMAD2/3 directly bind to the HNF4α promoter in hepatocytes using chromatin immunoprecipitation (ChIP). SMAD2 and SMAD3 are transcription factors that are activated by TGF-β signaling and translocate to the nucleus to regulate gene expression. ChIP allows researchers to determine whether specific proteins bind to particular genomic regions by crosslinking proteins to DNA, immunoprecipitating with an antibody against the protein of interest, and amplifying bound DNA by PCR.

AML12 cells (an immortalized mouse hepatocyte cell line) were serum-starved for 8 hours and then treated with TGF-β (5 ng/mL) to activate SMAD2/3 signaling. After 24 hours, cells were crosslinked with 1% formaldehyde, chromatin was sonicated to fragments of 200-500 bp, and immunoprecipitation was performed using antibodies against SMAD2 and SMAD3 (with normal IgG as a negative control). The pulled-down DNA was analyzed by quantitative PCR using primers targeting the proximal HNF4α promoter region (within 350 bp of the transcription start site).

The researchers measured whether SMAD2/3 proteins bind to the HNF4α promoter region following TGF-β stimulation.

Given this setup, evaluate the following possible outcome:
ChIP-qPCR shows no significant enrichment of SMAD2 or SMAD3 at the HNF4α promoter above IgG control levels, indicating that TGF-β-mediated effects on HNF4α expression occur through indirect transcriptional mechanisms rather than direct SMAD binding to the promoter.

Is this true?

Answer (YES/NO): NO